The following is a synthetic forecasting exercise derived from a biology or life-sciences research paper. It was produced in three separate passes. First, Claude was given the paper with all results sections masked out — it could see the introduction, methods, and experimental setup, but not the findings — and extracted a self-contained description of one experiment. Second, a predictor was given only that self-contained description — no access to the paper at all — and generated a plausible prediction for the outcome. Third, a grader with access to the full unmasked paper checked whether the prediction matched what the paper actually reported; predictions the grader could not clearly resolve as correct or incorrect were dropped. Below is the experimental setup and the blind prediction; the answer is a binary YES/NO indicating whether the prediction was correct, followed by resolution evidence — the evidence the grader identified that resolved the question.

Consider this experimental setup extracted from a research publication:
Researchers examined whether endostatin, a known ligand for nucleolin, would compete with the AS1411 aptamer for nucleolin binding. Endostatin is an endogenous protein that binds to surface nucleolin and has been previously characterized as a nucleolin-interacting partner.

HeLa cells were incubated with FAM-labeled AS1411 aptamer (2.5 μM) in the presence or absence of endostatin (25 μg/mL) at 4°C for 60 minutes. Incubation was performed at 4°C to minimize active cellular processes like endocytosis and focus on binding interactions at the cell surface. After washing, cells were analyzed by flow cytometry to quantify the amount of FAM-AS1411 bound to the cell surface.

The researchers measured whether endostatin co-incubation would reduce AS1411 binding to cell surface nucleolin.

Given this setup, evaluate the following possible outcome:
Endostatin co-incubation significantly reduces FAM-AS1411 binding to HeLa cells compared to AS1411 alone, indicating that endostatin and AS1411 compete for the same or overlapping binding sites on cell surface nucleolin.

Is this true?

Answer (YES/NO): YES